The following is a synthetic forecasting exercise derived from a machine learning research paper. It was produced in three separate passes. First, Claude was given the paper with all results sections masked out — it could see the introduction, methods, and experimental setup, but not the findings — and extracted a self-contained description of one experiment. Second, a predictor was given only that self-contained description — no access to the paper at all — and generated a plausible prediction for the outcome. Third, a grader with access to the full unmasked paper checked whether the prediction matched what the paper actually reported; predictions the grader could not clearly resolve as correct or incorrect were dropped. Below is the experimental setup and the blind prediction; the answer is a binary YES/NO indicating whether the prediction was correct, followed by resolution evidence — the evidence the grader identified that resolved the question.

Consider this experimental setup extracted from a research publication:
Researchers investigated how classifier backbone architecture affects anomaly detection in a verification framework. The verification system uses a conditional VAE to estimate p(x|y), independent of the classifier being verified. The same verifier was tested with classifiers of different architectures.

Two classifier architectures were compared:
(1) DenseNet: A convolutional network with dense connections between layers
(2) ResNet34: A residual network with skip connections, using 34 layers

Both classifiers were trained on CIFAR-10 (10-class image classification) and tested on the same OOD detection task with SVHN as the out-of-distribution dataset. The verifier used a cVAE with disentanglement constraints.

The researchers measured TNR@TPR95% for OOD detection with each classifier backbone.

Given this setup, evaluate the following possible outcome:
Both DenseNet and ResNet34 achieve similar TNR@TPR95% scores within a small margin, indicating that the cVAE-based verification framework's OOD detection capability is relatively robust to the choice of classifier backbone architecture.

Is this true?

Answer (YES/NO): YES